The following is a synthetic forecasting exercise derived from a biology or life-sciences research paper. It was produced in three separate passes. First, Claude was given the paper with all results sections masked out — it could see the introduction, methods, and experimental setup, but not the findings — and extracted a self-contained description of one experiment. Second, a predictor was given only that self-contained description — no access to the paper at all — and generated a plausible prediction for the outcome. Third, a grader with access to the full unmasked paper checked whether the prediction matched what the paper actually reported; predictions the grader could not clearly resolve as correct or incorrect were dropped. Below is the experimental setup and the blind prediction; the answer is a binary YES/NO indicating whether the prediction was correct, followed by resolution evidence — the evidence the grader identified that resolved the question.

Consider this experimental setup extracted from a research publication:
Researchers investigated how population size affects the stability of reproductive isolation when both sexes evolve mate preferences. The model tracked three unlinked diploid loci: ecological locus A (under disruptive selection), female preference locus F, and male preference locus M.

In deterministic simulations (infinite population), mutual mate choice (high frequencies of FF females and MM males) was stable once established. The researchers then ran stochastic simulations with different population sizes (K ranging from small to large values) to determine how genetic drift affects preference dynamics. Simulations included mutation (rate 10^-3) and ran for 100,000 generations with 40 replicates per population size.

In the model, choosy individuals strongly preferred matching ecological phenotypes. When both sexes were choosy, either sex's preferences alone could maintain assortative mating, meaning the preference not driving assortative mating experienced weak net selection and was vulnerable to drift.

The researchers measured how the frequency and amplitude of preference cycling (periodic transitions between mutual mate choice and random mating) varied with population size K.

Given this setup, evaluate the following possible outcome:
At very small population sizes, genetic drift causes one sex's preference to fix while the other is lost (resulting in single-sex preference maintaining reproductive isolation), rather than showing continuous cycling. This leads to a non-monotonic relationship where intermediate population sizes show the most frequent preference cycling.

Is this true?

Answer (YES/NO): NO